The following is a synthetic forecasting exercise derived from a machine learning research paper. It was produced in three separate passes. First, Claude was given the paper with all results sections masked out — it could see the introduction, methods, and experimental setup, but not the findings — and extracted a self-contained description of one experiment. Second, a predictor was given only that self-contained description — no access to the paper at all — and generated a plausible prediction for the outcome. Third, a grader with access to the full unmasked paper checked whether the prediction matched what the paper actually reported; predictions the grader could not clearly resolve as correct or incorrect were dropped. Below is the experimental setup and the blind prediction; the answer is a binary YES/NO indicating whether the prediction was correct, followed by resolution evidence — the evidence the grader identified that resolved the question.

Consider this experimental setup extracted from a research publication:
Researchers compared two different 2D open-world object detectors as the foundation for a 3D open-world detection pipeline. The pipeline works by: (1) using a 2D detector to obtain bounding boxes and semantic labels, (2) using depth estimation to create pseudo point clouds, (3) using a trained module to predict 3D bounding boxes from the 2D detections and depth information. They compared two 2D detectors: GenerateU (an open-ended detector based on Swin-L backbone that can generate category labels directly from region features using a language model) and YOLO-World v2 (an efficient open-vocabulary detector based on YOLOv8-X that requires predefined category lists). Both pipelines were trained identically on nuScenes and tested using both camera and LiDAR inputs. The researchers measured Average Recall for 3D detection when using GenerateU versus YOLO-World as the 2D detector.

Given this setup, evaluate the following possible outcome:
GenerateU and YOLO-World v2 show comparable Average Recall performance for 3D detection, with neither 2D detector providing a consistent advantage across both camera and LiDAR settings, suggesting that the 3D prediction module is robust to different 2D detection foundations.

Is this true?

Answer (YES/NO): NO